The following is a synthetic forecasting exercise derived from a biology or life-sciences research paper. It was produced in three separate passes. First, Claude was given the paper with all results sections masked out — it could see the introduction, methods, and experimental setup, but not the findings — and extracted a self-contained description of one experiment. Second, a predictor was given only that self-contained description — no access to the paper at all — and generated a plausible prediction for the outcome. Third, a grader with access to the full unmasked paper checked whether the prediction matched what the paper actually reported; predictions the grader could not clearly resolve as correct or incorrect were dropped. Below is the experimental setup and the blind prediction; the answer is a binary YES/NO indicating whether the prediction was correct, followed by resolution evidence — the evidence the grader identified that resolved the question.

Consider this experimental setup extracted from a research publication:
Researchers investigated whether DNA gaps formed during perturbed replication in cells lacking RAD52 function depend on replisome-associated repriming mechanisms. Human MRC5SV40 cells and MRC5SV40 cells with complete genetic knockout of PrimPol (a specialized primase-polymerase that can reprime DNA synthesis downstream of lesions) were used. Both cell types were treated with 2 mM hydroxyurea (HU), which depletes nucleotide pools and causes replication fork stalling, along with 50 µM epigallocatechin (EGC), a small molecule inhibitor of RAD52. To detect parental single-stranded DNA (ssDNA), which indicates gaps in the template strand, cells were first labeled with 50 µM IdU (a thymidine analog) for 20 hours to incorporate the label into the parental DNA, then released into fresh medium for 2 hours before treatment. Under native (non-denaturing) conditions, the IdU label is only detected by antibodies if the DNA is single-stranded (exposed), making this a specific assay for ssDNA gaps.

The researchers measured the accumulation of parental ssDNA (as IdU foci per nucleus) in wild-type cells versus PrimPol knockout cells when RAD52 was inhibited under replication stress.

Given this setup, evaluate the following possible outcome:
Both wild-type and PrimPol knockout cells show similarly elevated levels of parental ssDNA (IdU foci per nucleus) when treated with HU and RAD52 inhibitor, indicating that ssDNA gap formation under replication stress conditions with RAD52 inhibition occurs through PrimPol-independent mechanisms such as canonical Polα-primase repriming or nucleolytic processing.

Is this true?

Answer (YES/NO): YES